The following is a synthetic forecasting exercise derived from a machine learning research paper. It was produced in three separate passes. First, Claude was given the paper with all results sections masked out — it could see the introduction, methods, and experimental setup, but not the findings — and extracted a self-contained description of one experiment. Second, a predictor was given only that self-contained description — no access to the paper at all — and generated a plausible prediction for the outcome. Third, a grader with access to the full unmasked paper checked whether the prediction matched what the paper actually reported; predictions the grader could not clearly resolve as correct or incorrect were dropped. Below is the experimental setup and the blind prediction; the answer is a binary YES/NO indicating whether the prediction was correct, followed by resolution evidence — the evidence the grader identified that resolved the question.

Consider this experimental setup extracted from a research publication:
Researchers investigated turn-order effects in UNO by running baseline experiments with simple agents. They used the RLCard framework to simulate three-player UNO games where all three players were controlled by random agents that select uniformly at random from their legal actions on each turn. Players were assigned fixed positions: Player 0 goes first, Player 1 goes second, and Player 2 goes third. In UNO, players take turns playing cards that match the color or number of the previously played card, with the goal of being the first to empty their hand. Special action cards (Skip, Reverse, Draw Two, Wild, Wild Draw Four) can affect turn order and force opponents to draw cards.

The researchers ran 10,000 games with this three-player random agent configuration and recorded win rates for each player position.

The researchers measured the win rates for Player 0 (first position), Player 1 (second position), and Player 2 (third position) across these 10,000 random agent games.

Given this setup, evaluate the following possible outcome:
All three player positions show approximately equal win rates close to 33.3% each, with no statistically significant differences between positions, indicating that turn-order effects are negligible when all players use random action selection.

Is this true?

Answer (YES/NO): NO